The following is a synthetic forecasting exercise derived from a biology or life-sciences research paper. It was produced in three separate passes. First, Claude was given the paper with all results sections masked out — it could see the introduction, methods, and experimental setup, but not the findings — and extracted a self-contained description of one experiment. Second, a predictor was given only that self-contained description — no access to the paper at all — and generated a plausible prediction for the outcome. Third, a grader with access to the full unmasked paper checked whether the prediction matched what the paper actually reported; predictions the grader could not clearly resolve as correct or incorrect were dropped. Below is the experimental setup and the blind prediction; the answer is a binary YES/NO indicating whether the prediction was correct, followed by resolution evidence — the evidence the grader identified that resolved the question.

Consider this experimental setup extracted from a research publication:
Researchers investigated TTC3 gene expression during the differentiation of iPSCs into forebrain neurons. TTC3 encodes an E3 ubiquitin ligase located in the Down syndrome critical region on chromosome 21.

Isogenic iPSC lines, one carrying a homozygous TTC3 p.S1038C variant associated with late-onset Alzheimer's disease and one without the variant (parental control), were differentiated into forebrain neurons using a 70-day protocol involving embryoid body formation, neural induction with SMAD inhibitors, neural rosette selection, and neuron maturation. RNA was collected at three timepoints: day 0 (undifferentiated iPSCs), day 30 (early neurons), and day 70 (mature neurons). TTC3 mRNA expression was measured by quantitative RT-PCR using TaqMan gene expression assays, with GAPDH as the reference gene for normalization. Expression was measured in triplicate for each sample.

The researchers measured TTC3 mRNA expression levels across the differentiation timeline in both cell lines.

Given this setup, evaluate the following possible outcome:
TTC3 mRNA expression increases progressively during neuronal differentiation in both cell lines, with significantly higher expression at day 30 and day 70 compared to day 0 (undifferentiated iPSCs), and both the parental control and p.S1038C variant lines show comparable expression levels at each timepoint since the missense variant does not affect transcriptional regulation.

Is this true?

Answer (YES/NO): NO